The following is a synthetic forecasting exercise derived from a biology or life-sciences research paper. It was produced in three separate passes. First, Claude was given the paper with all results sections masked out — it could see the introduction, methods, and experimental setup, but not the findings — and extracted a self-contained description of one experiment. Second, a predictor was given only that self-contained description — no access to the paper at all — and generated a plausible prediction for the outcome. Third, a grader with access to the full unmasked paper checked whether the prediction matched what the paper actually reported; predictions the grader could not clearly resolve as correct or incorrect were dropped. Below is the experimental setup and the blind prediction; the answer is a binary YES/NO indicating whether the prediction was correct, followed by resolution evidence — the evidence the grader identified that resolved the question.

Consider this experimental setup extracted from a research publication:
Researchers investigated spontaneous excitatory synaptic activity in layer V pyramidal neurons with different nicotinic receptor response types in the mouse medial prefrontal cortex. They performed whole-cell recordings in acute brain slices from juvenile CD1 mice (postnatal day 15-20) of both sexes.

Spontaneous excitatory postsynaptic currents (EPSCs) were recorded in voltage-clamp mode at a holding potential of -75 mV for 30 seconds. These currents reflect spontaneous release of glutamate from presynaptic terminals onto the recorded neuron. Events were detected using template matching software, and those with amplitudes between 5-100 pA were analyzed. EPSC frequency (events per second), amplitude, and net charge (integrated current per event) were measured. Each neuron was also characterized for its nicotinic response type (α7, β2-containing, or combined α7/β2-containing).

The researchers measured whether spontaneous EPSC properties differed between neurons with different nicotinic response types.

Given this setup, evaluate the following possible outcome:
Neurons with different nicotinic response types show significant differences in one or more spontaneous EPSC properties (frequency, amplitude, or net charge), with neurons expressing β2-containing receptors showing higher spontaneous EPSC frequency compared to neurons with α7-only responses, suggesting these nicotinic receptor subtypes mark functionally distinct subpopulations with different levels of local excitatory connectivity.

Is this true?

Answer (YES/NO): NO